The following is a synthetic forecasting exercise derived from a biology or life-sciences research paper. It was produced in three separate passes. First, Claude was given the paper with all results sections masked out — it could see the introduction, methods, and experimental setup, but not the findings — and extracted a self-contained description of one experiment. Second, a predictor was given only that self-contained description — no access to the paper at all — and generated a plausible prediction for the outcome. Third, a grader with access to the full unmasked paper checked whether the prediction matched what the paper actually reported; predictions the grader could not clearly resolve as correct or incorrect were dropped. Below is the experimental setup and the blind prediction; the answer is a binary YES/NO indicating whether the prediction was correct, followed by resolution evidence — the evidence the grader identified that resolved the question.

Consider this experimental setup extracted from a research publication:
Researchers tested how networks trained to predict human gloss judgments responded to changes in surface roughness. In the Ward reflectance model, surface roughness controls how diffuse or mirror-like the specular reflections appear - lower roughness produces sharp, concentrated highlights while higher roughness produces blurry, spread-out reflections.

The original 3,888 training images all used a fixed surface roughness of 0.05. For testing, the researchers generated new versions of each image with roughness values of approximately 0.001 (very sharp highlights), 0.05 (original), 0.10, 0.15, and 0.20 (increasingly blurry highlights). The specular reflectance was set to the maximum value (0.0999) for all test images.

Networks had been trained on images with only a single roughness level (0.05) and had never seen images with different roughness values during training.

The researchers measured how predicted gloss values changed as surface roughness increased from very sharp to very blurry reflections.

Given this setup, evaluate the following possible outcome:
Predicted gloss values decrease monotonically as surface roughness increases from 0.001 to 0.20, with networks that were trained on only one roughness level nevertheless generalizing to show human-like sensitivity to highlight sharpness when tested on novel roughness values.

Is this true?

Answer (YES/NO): YES